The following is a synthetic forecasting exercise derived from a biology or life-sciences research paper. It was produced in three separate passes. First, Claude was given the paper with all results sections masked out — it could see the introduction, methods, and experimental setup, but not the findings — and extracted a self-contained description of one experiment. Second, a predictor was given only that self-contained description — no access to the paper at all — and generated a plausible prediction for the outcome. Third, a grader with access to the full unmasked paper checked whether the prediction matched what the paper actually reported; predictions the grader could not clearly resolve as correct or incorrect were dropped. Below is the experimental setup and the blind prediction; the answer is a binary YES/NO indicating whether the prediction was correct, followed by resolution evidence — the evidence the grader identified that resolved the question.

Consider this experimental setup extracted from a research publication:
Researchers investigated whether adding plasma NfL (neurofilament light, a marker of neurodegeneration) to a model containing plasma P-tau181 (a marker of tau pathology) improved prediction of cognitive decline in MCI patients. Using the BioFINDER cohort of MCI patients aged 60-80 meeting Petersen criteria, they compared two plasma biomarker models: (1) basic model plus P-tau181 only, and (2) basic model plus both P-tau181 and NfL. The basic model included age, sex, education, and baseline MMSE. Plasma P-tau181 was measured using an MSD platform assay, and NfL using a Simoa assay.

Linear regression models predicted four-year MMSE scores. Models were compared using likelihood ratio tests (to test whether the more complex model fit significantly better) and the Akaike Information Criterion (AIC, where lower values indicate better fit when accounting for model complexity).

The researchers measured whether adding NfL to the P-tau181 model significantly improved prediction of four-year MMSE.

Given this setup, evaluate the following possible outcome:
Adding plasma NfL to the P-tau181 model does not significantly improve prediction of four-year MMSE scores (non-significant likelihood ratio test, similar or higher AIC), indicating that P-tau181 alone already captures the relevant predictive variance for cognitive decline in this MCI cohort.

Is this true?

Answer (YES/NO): NO